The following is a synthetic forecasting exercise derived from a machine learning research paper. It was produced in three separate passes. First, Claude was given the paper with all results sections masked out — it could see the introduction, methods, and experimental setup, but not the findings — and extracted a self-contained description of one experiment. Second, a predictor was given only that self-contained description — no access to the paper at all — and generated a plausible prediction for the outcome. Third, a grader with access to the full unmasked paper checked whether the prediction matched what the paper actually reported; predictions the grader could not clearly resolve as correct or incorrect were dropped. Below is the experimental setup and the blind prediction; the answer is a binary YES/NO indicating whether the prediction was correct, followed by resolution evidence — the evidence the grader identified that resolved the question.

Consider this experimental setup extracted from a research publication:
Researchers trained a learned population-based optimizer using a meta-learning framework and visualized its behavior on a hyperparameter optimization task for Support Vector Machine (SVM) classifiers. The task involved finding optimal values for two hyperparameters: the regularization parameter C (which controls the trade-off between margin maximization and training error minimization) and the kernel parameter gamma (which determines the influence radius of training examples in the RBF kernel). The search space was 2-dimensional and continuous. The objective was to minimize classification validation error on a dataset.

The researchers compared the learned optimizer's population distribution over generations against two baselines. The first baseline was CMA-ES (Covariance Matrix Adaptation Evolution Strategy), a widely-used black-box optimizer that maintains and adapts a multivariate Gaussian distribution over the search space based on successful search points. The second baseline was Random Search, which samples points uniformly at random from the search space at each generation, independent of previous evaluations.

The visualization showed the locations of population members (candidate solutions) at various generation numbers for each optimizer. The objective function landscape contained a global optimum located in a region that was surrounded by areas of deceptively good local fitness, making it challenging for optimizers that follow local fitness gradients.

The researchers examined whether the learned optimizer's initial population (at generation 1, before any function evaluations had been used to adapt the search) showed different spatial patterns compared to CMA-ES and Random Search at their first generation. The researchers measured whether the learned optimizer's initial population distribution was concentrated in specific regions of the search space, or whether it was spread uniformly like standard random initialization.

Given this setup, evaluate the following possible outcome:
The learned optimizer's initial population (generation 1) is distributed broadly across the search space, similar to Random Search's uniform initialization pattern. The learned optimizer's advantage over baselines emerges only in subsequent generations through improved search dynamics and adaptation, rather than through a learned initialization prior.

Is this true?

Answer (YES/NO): NO